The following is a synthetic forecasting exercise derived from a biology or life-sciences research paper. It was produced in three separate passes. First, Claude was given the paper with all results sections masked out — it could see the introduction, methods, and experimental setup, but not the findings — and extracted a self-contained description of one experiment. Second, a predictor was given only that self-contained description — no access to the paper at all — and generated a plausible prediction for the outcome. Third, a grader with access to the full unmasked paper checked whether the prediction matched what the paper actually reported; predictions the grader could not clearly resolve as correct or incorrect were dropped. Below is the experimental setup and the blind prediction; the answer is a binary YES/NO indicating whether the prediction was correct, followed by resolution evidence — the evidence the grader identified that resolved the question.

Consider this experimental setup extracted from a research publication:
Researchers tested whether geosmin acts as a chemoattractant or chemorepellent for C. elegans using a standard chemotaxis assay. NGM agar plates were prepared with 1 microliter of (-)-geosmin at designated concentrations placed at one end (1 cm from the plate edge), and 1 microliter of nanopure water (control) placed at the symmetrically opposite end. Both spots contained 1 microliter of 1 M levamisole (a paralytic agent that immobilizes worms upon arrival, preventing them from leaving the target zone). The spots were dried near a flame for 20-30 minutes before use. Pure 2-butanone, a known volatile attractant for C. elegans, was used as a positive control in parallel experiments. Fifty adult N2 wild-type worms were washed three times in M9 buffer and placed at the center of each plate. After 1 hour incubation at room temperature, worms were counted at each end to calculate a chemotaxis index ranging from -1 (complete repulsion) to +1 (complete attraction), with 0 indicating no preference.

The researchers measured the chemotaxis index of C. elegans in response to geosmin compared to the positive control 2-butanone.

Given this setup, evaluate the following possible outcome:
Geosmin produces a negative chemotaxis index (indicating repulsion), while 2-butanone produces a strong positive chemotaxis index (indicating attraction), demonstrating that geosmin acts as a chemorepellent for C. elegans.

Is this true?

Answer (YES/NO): NO